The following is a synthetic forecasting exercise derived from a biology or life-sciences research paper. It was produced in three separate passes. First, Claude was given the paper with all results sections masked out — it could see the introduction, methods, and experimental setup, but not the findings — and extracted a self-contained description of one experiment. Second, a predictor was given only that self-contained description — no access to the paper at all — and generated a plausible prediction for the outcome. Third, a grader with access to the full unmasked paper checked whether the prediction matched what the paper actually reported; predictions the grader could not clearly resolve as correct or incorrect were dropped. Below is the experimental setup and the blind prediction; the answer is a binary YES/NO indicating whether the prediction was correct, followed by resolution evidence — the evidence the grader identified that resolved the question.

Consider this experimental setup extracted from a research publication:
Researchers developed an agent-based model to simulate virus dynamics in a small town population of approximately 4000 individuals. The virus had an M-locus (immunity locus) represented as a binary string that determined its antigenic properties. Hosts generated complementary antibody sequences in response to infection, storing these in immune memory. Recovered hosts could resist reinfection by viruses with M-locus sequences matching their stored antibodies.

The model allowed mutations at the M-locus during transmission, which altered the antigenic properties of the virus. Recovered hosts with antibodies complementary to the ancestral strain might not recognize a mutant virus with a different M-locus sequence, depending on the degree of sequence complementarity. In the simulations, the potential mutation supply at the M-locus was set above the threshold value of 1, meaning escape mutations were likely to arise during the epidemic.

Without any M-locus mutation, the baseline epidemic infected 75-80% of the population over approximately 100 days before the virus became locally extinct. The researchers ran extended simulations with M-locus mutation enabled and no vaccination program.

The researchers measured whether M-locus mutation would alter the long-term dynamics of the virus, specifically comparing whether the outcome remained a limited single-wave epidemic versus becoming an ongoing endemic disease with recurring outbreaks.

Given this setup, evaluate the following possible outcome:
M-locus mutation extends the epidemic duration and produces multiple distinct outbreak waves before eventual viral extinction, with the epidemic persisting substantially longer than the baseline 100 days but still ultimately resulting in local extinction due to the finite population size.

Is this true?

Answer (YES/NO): NO